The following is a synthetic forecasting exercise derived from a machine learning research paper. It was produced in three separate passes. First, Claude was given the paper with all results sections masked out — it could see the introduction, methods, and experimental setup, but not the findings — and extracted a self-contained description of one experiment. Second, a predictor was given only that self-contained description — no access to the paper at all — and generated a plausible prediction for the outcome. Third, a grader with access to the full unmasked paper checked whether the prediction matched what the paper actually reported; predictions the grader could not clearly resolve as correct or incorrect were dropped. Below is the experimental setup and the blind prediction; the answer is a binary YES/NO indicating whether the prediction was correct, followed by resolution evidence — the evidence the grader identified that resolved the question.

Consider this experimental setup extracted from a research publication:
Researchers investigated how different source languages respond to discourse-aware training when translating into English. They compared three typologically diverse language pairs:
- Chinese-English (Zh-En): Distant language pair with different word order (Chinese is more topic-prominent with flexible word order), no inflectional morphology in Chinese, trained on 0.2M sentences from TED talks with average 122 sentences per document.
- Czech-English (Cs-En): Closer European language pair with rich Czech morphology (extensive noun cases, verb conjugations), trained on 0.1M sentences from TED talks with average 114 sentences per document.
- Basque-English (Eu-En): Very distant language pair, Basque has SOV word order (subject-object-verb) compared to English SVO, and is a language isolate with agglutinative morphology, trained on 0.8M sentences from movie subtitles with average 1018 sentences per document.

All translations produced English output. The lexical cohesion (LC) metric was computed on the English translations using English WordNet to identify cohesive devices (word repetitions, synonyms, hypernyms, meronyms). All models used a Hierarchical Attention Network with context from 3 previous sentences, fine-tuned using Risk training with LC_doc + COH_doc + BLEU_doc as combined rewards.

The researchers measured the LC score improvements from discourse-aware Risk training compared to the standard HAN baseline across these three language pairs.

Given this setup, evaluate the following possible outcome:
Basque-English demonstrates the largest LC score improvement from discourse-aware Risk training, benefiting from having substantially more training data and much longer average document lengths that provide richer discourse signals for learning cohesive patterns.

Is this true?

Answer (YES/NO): YES